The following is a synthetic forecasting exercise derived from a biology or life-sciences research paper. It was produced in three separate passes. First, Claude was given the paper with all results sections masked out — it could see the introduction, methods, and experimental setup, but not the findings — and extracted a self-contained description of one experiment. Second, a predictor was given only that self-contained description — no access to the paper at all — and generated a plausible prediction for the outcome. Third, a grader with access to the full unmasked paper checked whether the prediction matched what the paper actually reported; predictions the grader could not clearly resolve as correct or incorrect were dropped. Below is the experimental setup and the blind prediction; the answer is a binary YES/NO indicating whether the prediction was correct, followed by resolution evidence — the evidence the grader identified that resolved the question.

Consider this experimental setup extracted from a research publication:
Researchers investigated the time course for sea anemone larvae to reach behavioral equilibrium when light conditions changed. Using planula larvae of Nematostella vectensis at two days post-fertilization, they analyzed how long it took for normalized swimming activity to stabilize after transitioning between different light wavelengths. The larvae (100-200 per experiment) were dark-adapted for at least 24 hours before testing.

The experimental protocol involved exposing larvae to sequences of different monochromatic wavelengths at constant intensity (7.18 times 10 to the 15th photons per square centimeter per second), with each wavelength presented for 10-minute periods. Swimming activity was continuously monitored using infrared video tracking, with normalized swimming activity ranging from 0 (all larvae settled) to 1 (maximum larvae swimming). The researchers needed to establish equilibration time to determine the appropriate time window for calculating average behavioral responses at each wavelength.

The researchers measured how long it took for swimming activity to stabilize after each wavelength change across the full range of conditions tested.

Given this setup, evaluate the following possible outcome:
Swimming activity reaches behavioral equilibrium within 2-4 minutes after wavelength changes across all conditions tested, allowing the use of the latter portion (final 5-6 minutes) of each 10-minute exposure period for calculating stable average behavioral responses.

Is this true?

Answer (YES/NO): NO